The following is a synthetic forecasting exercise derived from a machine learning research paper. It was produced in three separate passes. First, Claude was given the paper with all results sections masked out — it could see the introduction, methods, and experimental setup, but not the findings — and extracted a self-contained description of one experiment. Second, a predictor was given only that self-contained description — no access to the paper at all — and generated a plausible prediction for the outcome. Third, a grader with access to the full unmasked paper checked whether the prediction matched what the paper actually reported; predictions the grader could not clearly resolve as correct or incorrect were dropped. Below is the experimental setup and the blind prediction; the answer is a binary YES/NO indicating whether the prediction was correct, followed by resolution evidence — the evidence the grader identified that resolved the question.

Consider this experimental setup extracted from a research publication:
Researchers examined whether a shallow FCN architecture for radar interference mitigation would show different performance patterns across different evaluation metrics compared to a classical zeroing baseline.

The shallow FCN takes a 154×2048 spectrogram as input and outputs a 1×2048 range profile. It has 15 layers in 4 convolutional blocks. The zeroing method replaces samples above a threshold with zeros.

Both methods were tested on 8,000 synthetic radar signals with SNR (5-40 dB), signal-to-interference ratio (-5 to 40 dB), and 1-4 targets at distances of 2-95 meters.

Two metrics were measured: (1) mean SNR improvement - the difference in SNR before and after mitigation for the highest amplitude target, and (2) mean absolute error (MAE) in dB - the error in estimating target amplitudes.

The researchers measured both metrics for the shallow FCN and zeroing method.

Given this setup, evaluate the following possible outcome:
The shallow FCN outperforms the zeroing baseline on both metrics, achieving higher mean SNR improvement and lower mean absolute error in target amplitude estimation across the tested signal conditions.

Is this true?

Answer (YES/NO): NO